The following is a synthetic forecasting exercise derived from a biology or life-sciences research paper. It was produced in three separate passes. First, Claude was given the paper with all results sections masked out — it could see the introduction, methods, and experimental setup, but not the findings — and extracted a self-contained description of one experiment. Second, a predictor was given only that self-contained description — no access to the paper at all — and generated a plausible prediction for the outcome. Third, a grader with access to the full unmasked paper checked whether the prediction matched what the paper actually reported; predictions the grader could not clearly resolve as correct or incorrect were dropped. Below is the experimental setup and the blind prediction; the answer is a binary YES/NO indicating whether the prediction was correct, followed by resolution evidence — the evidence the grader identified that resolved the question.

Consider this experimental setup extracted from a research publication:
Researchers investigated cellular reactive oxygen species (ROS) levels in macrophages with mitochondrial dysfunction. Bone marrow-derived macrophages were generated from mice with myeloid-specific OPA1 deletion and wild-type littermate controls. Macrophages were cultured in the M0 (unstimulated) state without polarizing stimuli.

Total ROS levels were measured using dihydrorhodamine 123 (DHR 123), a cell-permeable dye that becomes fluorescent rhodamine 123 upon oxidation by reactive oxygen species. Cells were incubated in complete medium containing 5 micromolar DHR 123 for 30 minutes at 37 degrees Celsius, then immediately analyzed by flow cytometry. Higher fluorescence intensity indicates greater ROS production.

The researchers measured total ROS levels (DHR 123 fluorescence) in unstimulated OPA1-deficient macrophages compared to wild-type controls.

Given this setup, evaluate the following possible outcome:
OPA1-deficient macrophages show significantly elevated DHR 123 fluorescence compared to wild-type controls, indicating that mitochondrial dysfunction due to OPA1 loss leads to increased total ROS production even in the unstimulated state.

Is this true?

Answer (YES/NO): NO